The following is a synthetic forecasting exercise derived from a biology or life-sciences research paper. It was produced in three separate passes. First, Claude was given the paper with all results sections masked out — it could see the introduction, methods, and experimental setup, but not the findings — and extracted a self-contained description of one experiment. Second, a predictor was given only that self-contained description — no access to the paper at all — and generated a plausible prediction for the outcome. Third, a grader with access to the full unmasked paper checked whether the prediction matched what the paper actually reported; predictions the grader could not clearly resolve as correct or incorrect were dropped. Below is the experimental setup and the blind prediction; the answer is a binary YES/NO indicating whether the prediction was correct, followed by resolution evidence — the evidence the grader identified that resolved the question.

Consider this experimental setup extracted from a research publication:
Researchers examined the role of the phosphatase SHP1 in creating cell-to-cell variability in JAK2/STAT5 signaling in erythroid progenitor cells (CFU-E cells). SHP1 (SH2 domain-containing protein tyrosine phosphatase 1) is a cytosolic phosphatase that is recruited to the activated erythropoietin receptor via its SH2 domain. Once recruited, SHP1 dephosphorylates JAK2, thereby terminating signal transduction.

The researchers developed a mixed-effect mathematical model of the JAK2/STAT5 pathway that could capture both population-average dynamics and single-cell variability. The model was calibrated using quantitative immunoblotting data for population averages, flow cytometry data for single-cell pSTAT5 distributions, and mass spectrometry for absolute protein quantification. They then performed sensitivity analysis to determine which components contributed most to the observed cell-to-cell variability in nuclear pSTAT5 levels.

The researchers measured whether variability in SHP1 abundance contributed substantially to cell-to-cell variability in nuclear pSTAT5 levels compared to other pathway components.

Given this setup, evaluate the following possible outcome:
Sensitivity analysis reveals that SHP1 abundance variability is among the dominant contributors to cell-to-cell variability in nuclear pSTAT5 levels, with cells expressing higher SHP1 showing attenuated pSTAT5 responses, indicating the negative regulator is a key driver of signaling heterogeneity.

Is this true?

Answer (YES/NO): YES